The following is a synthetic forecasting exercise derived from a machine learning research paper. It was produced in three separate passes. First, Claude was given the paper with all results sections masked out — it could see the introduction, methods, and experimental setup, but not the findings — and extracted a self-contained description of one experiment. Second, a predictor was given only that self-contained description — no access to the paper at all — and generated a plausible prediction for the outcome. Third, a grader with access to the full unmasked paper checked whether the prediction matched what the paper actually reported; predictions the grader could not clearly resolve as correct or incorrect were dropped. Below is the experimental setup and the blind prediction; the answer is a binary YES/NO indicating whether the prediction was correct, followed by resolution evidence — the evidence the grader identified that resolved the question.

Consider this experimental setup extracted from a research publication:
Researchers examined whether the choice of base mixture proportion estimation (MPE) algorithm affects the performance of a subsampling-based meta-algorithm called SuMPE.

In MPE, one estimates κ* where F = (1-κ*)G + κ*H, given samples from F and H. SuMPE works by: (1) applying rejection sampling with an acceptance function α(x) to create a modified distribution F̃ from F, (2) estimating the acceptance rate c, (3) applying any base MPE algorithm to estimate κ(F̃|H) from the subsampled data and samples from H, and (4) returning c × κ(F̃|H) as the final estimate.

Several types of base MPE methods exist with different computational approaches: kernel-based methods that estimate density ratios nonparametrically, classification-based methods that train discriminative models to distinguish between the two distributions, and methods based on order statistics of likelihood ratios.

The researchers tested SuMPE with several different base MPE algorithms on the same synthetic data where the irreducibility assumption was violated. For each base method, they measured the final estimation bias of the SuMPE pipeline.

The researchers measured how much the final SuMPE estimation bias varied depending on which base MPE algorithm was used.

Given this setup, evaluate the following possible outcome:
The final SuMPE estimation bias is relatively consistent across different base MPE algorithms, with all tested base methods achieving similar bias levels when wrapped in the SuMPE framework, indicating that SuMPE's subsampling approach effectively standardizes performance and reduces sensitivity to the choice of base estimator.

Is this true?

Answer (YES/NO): NO